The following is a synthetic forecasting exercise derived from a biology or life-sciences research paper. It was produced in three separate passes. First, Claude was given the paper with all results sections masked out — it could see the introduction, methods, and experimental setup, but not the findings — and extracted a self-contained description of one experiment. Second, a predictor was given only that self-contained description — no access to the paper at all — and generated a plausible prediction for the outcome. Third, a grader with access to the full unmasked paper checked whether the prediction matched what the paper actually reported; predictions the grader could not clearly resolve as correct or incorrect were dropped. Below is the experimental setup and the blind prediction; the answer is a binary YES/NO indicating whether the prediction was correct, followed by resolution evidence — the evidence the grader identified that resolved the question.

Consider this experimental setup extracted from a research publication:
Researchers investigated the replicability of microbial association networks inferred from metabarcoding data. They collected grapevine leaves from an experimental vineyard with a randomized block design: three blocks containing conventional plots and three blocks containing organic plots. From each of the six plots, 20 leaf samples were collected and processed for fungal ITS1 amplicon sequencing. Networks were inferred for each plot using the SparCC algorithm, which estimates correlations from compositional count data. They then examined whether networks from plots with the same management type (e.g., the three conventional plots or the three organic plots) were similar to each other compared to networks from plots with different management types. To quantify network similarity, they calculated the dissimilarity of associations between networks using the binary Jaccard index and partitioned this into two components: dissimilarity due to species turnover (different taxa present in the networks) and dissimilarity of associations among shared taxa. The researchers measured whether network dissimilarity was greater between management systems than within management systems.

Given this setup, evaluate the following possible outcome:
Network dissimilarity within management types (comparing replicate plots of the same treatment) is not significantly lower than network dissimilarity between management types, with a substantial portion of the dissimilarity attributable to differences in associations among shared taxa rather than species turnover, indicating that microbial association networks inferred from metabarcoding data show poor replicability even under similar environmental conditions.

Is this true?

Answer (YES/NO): NO